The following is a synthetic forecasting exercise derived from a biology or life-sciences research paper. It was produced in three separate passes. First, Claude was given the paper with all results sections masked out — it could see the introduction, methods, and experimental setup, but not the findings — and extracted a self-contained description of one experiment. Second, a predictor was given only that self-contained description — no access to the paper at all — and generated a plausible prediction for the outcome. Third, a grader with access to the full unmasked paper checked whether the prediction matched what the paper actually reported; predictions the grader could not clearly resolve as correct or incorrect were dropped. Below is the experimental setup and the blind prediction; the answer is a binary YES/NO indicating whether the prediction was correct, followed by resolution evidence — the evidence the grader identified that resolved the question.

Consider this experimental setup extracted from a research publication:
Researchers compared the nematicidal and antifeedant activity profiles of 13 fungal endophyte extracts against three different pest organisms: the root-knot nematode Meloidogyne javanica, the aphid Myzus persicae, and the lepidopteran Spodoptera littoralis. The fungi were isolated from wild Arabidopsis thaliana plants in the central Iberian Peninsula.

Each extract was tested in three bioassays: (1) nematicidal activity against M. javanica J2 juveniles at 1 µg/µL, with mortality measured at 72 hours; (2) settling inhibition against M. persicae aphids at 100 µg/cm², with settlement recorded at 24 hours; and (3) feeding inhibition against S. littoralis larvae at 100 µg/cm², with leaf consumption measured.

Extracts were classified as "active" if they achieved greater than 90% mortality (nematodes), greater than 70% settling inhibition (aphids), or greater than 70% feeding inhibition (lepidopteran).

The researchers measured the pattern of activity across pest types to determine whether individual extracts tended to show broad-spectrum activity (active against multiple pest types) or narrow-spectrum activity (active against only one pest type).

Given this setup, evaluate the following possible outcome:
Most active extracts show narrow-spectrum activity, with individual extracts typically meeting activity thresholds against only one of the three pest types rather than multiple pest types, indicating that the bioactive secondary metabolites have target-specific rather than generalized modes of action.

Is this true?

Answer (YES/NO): YES